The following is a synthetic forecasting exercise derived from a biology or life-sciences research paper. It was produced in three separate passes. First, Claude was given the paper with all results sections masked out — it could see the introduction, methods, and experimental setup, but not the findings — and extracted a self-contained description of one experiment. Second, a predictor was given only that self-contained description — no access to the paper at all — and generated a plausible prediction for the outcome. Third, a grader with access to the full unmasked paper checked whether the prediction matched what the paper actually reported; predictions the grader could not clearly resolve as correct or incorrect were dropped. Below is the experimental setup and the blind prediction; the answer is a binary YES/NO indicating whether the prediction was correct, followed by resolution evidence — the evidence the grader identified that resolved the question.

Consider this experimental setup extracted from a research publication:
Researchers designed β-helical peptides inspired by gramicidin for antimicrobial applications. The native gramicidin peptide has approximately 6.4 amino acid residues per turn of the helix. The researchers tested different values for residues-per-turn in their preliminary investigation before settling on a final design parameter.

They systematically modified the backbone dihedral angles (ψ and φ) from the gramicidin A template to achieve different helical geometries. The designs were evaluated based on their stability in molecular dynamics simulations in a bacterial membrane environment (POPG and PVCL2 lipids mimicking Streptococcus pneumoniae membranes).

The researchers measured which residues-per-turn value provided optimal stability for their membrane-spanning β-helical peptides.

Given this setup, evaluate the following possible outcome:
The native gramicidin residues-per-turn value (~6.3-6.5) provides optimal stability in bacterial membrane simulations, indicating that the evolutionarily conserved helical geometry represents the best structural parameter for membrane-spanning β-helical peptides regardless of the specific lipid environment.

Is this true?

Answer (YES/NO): NO